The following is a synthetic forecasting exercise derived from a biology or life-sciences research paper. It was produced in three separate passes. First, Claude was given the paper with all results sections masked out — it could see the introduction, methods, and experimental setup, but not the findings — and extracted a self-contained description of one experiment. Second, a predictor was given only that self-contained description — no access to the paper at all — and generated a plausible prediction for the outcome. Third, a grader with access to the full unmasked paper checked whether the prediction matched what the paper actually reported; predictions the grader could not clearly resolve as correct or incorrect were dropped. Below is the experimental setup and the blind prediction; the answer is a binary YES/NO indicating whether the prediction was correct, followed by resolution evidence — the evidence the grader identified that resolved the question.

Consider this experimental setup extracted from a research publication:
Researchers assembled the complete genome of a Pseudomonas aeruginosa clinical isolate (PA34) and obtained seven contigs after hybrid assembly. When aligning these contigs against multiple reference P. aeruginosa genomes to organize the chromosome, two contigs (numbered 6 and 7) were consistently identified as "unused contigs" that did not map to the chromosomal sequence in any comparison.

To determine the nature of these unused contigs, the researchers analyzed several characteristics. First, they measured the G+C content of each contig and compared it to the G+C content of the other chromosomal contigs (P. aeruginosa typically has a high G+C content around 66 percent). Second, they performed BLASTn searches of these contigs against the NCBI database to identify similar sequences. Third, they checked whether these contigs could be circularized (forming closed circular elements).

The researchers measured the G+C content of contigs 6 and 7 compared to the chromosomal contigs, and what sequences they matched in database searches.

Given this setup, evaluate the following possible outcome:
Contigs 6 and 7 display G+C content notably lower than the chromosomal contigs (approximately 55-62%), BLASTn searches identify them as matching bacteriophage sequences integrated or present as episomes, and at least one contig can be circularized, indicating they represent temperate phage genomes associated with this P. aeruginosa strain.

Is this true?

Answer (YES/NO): NO